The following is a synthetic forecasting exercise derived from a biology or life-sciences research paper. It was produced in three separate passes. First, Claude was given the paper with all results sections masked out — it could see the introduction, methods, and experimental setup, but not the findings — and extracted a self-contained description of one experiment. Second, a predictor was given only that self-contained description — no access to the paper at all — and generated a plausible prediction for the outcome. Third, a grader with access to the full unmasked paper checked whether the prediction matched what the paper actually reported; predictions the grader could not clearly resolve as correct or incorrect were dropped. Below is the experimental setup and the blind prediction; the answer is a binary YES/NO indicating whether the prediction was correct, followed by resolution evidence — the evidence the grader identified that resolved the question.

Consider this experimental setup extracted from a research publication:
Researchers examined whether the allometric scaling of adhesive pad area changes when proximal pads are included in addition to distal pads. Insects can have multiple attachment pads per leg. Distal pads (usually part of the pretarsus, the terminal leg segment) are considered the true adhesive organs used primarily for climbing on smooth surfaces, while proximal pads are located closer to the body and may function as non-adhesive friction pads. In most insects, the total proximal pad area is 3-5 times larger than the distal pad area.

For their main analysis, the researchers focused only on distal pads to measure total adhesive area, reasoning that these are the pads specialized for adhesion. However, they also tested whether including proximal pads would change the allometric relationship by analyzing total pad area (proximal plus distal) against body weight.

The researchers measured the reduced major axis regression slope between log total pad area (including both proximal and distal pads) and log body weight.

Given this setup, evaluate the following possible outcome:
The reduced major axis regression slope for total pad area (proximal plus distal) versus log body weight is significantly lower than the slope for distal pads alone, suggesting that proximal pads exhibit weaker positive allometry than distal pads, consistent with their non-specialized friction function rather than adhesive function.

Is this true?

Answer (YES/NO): YES